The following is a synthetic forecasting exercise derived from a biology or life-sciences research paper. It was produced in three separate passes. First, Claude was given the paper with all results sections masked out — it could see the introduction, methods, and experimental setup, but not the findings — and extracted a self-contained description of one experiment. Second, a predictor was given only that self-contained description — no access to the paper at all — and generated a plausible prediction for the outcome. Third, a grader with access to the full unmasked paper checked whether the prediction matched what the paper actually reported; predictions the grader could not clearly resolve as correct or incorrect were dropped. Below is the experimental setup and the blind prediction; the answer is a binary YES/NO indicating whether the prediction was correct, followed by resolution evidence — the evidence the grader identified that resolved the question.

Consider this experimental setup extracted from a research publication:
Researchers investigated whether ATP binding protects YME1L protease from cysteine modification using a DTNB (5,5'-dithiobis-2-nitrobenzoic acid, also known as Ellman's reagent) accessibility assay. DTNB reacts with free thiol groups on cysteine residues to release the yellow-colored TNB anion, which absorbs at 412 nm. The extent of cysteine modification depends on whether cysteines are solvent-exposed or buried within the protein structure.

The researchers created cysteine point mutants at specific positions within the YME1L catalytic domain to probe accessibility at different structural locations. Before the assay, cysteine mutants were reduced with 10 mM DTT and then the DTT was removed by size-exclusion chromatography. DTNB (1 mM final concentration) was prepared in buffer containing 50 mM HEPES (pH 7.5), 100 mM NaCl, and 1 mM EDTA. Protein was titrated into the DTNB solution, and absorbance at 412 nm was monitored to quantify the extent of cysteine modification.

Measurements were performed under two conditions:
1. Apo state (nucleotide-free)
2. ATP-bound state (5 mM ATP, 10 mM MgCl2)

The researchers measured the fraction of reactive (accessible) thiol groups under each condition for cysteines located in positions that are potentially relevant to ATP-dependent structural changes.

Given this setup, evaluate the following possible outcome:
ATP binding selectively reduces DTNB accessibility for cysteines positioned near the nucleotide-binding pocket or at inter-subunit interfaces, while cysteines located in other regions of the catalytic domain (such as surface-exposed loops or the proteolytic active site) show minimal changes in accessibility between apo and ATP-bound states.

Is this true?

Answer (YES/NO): NO